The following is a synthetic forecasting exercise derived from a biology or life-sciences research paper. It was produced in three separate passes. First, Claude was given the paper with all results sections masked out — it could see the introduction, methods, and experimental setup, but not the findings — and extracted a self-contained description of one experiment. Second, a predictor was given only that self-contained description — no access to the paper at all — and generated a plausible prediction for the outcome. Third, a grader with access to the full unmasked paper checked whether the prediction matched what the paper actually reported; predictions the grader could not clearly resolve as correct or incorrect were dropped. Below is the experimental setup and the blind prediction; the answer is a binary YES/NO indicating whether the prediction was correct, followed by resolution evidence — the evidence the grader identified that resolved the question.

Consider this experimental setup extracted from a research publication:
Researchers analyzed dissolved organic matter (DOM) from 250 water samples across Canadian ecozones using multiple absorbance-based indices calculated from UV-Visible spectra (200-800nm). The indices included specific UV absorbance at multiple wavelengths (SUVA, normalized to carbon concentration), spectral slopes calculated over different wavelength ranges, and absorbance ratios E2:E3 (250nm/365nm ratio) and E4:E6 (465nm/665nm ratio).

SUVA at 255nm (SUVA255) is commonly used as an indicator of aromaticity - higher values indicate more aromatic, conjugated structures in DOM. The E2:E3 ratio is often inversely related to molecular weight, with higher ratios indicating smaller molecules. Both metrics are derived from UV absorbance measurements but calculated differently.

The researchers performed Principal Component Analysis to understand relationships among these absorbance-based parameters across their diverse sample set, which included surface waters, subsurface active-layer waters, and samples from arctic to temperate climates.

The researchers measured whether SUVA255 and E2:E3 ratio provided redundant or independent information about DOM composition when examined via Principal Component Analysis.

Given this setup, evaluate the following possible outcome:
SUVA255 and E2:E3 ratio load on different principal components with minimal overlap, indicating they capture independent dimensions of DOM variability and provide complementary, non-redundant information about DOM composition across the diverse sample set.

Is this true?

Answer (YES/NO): NO